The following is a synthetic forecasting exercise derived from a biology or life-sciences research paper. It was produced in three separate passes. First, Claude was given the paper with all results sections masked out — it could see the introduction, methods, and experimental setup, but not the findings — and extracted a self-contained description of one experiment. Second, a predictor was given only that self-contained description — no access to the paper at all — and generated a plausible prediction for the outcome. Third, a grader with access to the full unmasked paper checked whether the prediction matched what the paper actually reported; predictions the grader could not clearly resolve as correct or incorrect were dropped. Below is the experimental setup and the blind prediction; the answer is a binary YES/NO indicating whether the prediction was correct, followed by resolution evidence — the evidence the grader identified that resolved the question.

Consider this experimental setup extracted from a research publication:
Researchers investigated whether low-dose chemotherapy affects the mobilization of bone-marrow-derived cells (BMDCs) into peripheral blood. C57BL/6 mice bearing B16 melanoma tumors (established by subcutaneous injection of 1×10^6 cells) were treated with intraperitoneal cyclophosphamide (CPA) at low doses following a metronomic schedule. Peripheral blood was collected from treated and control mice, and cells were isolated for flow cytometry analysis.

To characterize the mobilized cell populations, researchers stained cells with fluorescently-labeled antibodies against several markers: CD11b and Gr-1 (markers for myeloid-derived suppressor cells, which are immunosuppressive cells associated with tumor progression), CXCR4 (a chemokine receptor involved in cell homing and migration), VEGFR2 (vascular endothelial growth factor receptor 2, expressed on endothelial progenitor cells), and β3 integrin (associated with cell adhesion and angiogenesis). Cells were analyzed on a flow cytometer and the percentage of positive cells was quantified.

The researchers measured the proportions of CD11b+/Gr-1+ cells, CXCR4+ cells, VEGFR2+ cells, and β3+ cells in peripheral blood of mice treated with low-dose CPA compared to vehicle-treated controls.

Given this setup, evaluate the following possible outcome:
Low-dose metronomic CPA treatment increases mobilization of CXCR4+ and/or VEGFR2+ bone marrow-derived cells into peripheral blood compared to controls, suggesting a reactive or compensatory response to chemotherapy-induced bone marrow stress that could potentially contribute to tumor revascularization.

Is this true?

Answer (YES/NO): YES